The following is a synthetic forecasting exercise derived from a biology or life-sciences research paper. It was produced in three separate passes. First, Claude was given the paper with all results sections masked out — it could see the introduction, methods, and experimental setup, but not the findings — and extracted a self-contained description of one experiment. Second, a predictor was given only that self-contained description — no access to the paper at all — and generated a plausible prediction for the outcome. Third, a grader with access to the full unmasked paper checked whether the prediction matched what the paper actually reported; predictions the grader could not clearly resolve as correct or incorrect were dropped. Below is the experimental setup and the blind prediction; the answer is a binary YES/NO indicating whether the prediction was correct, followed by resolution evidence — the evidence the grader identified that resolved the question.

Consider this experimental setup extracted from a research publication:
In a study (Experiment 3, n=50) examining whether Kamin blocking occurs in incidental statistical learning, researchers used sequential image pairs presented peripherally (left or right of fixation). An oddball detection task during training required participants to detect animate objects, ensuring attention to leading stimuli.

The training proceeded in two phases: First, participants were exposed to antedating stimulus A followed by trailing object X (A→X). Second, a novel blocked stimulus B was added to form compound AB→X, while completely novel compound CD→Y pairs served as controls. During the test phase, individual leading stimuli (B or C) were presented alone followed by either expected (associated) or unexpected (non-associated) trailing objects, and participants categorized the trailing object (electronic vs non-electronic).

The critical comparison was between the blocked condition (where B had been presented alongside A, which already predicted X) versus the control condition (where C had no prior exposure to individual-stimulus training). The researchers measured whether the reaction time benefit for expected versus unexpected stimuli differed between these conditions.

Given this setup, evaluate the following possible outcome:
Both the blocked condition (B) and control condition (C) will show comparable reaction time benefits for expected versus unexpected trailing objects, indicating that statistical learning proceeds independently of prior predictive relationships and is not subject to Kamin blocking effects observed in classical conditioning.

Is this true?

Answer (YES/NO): NO